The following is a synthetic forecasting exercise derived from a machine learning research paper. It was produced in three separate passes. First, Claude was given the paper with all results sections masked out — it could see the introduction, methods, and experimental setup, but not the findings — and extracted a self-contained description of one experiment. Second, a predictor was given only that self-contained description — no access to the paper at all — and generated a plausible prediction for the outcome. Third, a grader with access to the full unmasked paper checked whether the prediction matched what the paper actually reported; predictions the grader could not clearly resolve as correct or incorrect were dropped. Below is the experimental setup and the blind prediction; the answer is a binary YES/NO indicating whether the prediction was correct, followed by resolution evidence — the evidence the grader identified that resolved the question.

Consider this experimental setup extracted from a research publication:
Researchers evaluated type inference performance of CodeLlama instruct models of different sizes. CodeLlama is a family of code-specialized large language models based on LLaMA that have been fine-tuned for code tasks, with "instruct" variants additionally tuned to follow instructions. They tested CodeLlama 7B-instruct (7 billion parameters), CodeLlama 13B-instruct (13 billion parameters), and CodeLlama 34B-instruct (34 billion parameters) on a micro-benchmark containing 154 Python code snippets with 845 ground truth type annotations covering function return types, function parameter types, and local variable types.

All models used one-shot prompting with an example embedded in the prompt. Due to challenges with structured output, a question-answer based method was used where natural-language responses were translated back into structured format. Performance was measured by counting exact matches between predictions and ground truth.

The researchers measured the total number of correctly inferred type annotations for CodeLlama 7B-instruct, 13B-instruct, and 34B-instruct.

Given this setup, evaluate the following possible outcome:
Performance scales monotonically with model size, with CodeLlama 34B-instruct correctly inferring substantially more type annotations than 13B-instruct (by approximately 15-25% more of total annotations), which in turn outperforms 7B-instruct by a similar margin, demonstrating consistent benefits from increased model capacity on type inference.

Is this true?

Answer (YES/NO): NO